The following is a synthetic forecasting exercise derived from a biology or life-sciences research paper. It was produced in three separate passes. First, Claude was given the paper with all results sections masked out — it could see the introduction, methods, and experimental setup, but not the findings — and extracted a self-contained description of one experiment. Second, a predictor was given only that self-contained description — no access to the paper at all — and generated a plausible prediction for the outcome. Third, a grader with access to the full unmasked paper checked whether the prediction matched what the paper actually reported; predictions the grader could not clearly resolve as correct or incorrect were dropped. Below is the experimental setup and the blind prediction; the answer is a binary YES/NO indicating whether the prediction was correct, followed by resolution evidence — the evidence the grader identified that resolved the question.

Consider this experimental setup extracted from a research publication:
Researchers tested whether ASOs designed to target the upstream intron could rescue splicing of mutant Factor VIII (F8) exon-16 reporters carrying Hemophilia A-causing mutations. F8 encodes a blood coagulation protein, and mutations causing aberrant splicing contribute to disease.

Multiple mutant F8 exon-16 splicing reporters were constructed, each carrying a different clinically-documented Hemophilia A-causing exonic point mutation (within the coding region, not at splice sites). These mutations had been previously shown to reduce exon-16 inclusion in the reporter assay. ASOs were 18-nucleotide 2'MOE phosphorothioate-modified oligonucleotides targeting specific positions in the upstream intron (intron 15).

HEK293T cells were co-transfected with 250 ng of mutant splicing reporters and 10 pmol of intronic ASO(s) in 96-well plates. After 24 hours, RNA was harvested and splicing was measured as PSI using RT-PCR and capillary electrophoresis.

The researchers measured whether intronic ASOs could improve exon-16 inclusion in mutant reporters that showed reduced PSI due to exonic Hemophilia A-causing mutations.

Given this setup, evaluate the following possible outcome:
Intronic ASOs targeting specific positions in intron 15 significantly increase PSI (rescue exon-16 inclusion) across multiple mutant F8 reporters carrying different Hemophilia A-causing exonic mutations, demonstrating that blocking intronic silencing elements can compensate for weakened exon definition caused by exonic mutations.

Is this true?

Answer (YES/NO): YES